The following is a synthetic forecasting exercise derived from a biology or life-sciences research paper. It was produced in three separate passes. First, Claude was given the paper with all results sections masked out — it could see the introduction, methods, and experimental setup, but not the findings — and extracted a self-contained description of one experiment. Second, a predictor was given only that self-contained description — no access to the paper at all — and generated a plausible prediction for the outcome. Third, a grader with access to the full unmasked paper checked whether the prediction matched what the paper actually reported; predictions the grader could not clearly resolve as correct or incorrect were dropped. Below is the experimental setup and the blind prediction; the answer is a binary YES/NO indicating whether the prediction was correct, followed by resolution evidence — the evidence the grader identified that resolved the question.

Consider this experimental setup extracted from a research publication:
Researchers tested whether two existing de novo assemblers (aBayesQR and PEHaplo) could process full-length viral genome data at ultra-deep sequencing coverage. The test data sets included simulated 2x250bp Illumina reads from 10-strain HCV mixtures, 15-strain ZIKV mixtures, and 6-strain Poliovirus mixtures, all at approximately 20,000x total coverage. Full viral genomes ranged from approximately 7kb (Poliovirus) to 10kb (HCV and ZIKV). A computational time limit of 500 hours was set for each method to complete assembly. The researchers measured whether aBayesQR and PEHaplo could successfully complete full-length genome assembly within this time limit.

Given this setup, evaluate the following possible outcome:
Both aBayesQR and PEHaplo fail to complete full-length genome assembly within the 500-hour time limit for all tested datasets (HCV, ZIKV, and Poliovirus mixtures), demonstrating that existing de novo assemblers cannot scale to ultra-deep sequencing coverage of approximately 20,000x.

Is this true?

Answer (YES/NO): YES